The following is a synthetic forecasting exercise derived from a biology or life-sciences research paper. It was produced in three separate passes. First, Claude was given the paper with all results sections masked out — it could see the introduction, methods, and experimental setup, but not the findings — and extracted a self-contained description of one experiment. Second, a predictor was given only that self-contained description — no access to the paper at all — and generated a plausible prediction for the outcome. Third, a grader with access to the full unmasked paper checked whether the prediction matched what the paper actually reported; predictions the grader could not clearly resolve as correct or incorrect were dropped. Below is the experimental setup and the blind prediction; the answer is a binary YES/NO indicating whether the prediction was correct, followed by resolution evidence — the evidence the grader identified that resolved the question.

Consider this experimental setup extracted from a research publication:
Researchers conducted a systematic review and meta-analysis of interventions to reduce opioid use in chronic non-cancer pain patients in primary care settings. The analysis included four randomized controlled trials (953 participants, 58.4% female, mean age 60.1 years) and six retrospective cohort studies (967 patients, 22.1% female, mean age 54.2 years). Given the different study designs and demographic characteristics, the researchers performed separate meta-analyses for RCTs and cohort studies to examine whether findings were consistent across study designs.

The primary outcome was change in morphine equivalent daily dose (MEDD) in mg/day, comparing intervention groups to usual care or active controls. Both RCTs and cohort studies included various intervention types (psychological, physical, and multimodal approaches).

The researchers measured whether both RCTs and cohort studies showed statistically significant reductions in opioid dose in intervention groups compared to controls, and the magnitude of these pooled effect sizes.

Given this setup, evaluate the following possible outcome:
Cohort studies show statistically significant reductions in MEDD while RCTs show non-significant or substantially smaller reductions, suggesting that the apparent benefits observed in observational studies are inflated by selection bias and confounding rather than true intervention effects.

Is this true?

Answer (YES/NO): NO